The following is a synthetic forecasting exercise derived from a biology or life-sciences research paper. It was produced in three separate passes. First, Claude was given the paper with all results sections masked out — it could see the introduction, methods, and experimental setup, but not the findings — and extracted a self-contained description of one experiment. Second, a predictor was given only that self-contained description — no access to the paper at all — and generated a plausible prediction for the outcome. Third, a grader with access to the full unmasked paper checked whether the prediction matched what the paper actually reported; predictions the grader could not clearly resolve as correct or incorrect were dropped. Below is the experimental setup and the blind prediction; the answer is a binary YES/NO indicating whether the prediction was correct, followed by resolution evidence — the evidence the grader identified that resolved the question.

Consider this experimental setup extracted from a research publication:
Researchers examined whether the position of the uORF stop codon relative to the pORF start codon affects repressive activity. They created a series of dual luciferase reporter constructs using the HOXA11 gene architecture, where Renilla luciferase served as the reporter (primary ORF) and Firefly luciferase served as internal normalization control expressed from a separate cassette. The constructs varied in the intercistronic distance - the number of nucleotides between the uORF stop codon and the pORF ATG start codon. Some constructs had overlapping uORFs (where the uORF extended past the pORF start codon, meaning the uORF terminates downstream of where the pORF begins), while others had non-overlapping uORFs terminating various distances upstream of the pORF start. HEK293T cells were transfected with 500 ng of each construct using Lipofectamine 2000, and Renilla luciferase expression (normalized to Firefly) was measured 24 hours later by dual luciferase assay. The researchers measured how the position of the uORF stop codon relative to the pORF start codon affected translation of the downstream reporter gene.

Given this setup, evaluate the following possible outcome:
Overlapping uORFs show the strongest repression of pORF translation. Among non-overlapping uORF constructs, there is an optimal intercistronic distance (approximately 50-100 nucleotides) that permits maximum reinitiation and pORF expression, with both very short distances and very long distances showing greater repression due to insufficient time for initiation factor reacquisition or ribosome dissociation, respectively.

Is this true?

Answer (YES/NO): NO